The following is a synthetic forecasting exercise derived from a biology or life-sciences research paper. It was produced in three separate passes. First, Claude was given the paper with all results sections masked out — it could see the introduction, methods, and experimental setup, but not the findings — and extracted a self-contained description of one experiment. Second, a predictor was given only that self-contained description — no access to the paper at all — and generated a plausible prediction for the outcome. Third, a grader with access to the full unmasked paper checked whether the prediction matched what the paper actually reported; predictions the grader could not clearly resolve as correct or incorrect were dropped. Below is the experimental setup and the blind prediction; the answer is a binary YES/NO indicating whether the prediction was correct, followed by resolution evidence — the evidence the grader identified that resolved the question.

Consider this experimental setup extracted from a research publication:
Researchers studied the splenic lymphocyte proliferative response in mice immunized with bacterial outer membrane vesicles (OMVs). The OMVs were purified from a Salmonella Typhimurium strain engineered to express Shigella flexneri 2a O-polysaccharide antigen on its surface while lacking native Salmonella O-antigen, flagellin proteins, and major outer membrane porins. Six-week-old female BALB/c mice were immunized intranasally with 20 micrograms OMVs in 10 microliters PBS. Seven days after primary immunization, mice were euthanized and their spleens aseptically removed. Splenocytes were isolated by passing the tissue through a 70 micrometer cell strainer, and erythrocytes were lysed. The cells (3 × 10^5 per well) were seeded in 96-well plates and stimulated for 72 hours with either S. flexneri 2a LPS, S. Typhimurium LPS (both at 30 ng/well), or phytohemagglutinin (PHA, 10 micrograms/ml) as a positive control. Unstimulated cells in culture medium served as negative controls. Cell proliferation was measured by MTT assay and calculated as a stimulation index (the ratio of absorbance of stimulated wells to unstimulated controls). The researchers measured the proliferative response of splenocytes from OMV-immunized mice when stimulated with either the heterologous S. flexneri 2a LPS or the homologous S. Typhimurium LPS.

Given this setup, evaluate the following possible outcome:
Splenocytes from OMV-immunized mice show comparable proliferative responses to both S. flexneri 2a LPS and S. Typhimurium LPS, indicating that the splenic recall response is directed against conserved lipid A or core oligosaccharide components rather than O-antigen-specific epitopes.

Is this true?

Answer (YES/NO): NO